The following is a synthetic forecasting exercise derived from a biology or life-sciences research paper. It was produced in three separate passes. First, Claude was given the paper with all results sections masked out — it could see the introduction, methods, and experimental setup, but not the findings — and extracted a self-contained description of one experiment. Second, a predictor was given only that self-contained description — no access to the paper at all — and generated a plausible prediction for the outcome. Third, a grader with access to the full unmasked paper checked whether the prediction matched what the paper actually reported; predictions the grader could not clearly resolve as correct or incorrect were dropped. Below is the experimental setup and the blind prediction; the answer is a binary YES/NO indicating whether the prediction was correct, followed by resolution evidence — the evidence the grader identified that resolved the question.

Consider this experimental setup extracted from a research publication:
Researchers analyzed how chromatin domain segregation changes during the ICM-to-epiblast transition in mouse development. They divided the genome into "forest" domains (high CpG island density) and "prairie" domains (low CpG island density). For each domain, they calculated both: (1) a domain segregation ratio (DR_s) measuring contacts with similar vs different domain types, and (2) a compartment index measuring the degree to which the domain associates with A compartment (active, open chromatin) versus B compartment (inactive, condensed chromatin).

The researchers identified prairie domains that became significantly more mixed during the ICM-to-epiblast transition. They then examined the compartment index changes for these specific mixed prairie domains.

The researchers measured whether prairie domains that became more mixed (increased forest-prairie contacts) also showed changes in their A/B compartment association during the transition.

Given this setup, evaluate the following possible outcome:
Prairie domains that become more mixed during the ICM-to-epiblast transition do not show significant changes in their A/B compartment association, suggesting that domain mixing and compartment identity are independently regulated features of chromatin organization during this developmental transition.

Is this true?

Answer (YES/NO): NO